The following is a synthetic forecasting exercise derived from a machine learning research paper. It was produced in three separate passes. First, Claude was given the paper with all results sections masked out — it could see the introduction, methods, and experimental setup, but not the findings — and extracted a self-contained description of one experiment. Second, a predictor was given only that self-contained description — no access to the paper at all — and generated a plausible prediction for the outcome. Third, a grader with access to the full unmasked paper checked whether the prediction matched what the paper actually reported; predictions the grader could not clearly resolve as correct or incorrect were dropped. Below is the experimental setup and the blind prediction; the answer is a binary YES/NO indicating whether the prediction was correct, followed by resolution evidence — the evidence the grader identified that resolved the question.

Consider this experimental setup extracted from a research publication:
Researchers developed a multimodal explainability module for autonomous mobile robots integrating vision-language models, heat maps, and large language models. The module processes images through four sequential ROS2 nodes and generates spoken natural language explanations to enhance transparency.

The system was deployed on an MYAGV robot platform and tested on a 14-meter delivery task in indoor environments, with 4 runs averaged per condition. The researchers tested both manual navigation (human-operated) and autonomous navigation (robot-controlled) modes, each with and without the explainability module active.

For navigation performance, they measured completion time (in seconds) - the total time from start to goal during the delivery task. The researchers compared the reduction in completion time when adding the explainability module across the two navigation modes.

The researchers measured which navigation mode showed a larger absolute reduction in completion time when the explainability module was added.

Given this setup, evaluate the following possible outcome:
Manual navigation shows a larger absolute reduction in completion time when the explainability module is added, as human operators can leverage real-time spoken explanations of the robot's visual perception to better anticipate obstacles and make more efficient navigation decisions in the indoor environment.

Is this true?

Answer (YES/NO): NO